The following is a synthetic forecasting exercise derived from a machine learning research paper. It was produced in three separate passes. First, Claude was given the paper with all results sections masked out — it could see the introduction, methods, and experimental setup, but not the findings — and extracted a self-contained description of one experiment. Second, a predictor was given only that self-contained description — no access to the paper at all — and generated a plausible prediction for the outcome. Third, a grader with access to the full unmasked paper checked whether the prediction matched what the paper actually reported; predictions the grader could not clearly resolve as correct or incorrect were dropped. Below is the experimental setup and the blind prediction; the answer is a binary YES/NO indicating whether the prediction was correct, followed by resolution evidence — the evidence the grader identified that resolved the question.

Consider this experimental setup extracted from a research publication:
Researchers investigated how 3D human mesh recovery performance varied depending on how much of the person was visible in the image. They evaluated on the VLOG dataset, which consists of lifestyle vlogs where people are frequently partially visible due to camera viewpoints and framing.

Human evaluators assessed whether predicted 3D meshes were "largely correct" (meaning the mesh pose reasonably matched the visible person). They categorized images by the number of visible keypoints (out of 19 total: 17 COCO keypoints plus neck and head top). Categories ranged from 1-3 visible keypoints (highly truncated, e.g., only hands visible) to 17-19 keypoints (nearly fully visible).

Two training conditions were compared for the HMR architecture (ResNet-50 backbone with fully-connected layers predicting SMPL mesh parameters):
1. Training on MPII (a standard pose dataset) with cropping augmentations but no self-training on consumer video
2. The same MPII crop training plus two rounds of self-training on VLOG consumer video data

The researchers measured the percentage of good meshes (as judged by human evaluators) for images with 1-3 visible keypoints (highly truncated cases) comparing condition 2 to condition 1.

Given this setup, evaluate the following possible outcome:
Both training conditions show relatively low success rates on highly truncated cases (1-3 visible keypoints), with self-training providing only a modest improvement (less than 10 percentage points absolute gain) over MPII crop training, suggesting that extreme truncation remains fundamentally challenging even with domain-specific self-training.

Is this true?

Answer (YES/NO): NO